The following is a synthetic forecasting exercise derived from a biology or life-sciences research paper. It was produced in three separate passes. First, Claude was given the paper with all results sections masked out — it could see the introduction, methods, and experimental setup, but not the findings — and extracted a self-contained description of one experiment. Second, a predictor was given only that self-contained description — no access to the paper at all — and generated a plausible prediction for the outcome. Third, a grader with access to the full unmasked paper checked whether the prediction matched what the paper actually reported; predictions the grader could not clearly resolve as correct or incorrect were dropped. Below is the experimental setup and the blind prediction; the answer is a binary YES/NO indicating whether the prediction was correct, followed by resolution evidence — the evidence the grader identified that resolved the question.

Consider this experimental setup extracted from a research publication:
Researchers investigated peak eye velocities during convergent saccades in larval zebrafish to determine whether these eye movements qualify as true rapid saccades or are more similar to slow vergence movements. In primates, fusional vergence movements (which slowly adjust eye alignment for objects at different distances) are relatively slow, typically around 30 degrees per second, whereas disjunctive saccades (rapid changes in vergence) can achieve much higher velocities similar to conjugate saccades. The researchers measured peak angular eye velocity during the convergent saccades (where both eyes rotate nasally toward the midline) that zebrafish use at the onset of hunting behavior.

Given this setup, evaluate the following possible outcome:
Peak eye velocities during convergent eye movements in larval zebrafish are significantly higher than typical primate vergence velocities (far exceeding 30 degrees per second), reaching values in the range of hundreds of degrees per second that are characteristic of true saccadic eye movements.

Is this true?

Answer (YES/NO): YES